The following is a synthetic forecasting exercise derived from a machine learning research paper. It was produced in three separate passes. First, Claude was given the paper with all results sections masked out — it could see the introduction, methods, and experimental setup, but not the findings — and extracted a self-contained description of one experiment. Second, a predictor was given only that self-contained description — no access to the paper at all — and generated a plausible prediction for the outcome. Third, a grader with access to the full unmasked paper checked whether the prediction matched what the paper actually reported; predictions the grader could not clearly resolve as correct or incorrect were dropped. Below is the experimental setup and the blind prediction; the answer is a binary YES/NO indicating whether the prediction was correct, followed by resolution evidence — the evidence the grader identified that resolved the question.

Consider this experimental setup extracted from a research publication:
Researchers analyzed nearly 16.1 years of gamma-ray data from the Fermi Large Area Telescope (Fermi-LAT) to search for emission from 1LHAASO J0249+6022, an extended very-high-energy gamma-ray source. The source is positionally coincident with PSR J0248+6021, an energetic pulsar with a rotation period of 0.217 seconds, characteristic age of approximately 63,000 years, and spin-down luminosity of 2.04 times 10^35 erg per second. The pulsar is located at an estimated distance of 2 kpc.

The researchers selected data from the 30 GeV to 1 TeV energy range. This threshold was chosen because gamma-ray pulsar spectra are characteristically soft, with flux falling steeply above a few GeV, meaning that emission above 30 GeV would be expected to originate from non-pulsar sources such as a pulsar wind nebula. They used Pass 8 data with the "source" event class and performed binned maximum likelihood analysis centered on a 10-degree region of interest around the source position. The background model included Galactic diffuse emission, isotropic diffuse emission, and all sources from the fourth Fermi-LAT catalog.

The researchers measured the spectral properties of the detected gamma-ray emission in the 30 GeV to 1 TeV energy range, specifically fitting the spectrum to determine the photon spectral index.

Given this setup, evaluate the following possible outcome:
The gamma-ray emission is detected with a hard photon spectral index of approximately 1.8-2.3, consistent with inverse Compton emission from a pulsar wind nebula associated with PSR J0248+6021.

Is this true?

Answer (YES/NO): NO